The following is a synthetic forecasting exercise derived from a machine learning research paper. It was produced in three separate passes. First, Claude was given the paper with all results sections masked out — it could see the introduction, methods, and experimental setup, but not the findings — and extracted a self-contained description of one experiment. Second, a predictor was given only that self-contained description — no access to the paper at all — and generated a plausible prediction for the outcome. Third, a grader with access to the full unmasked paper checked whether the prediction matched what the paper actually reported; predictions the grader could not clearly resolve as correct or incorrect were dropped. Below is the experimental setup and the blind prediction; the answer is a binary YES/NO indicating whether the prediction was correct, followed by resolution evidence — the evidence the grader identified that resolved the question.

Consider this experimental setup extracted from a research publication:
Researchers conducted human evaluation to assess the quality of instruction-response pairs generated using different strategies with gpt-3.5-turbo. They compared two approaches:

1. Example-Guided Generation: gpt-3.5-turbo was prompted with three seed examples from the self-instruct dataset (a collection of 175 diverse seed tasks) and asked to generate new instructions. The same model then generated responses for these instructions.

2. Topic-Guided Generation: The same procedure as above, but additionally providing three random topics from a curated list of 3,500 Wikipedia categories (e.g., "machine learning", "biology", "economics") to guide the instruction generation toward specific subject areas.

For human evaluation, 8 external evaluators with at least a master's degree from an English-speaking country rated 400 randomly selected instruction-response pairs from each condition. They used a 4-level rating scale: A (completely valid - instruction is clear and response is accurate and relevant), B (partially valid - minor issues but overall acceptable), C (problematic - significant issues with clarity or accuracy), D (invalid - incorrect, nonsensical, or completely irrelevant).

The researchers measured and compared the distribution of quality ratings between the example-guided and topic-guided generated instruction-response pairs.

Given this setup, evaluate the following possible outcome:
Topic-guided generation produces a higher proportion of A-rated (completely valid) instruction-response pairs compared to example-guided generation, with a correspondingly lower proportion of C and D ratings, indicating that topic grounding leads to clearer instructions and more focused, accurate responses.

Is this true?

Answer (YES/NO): NO